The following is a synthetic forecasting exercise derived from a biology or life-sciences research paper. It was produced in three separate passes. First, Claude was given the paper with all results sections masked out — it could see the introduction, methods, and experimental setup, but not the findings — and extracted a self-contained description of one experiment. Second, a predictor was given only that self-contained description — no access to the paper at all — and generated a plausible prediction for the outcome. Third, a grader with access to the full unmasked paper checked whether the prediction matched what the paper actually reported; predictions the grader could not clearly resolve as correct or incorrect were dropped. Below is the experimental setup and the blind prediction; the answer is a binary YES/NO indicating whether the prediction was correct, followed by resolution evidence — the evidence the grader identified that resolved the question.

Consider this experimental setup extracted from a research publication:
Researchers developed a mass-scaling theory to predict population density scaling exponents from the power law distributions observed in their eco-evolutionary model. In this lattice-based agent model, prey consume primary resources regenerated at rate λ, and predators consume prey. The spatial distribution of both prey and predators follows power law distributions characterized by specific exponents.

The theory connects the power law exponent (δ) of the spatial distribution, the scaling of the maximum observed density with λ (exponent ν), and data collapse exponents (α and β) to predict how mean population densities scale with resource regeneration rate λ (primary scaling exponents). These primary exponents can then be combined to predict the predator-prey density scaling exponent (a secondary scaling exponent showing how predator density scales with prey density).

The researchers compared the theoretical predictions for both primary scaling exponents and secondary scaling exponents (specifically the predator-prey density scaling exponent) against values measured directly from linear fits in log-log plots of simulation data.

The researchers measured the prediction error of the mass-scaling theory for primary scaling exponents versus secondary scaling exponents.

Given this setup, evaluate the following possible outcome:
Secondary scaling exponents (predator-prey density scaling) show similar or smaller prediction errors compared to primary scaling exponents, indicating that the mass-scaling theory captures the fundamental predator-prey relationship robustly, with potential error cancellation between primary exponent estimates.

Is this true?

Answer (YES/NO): YES